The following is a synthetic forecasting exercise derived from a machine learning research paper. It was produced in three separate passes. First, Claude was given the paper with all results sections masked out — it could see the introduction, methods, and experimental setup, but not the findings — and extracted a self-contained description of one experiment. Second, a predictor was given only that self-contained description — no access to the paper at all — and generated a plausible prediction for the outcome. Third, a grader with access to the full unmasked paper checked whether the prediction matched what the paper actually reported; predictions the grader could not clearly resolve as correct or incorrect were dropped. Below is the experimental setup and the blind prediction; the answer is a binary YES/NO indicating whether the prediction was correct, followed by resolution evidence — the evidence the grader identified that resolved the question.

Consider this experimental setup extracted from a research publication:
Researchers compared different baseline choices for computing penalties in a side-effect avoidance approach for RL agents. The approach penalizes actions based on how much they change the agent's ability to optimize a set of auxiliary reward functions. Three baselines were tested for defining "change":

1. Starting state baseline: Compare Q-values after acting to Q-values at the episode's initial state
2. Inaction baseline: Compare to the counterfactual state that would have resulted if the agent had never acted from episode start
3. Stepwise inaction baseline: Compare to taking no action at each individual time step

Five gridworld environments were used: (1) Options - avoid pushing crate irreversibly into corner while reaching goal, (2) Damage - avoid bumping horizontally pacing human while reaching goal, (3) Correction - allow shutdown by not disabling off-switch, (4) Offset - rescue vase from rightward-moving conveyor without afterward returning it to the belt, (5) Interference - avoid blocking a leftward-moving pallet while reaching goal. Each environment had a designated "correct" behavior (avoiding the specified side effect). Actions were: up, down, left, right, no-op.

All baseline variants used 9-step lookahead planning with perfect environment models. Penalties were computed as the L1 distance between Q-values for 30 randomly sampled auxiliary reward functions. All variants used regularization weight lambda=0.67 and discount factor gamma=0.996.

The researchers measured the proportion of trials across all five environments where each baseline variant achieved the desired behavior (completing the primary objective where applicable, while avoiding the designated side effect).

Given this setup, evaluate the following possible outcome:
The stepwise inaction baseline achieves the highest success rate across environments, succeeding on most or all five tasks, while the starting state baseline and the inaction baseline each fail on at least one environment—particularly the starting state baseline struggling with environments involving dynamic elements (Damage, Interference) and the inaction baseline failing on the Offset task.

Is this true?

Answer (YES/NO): NO